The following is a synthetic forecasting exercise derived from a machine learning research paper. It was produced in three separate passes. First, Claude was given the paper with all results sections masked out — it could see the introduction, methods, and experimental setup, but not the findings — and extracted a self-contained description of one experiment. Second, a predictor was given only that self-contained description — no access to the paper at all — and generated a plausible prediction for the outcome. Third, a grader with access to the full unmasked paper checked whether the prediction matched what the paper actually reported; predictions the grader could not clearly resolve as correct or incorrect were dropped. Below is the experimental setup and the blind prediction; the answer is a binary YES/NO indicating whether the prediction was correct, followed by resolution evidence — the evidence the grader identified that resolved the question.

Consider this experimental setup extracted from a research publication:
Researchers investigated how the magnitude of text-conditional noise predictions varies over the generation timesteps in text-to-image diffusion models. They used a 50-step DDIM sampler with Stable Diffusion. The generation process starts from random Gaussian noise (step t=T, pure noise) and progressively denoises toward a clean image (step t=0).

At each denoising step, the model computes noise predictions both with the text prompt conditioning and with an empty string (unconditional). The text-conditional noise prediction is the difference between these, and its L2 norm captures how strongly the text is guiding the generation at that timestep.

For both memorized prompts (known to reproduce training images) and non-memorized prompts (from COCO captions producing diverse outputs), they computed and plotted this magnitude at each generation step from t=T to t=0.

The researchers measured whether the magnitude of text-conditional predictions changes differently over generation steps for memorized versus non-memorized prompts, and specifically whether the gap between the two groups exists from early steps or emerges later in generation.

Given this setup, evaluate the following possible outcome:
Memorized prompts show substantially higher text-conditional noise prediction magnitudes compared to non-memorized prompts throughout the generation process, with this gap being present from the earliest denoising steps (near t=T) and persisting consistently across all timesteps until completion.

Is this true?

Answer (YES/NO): YES